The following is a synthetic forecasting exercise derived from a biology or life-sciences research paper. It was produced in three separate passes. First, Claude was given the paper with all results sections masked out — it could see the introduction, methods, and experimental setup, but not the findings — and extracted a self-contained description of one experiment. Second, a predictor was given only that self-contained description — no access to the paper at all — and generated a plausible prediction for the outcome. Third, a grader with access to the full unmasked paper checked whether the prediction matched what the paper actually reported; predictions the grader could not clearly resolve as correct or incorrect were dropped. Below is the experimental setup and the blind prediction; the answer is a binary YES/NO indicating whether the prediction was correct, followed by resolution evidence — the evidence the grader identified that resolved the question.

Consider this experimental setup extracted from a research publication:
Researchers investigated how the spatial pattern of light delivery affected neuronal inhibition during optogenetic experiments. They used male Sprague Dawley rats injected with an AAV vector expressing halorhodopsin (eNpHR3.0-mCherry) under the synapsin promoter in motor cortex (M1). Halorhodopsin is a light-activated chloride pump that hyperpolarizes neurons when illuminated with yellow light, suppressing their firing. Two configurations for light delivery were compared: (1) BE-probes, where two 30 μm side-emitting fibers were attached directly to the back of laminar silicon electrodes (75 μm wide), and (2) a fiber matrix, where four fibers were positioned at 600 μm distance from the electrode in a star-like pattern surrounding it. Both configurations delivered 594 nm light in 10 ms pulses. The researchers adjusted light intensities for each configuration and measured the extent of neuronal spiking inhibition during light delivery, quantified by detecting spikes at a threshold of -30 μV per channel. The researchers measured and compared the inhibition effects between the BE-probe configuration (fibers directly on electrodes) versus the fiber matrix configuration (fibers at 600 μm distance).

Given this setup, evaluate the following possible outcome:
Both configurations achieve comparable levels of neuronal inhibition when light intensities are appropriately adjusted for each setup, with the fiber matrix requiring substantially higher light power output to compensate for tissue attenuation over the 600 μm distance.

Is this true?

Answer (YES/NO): YES